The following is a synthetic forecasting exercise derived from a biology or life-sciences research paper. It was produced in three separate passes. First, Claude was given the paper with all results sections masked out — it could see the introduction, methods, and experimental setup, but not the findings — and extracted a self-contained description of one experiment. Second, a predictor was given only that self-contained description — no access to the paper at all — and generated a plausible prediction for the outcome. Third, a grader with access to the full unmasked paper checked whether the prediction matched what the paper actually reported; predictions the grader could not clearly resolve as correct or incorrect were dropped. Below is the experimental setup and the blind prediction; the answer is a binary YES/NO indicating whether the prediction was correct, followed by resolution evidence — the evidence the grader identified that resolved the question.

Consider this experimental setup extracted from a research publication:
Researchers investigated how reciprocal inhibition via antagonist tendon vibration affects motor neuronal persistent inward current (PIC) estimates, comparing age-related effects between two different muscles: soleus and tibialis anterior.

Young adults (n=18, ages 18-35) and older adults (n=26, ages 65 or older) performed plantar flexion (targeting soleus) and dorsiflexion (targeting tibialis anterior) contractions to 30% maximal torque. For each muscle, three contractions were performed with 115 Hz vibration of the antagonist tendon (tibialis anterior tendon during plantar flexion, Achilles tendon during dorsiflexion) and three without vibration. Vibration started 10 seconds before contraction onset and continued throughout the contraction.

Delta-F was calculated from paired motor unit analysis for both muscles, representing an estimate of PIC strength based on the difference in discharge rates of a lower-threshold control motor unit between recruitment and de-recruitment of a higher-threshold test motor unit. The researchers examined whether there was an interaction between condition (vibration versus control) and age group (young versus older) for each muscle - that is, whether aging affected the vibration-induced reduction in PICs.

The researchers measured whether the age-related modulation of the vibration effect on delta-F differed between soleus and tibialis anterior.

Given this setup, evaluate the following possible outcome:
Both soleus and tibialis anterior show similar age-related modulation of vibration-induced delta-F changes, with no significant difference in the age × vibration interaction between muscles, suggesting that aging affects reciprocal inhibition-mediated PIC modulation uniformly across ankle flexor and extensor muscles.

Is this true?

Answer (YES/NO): NO